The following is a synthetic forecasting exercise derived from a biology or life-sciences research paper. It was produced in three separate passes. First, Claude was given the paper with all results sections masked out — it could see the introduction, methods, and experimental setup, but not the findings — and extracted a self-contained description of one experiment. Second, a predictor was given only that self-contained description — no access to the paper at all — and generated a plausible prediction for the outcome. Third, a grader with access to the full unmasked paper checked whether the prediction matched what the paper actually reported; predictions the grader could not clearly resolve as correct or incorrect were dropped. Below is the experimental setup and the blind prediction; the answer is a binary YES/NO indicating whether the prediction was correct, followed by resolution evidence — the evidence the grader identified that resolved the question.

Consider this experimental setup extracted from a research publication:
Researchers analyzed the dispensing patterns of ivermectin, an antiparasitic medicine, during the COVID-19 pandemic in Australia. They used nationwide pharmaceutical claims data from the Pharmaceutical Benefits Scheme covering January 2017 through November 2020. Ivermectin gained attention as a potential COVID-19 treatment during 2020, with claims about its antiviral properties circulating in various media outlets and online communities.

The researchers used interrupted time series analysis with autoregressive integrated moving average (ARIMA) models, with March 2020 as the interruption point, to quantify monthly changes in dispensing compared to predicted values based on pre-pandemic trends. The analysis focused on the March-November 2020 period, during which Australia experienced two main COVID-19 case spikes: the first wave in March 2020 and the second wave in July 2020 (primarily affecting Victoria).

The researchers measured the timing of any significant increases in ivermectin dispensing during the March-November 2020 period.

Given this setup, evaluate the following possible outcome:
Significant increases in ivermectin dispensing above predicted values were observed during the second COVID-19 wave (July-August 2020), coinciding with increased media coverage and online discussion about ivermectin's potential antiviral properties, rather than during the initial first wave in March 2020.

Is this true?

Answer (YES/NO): NO